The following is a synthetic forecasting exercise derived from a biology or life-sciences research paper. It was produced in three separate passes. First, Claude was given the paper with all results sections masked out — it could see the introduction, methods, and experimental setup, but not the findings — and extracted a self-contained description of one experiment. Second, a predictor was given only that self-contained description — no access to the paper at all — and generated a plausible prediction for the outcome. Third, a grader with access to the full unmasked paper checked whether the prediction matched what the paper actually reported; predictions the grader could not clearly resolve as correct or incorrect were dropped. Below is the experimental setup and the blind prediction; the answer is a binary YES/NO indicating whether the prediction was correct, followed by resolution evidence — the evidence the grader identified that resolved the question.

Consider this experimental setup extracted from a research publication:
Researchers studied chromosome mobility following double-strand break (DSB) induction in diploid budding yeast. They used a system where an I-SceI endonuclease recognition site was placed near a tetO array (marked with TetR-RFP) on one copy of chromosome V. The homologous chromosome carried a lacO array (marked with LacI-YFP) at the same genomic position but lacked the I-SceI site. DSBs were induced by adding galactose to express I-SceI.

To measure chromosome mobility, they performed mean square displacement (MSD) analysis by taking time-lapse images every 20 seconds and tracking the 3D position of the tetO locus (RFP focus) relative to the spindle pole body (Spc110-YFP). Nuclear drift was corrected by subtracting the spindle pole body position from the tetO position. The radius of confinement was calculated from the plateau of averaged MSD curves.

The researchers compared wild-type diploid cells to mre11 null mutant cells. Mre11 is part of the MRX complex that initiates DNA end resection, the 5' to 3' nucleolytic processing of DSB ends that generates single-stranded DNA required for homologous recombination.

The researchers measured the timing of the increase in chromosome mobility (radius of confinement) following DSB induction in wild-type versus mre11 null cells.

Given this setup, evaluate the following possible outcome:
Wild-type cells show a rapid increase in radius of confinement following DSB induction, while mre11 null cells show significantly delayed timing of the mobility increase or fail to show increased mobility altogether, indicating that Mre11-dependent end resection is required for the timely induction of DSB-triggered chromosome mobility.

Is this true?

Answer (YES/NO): YES